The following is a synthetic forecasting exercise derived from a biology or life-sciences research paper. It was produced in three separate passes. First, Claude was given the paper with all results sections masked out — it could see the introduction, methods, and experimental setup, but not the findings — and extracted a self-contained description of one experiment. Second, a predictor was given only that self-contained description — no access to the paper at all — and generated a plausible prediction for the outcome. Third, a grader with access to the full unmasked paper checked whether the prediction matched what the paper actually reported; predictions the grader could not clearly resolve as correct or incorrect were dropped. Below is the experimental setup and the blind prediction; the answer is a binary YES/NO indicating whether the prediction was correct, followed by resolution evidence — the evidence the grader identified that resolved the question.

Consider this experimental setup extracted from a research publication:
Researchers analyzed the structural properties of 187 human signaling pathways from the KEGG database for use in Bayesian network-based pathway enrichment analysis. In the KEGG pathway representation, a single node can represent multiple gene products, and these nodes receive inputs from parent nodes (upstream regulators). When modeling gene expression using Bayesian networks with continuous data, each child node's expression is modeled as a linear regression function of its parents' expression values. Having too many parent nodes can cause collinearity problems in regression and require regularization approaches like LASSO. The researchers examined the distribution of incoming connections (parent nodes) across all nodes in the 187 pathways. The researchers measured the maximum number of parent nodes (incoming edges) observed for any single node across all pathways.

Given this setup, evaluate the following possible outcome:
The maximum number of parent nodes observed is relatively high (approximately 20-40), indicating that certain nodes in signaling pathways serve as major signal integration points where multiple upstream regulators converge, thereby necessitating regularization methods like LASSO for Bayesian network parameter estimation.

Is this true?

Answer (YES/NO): NO